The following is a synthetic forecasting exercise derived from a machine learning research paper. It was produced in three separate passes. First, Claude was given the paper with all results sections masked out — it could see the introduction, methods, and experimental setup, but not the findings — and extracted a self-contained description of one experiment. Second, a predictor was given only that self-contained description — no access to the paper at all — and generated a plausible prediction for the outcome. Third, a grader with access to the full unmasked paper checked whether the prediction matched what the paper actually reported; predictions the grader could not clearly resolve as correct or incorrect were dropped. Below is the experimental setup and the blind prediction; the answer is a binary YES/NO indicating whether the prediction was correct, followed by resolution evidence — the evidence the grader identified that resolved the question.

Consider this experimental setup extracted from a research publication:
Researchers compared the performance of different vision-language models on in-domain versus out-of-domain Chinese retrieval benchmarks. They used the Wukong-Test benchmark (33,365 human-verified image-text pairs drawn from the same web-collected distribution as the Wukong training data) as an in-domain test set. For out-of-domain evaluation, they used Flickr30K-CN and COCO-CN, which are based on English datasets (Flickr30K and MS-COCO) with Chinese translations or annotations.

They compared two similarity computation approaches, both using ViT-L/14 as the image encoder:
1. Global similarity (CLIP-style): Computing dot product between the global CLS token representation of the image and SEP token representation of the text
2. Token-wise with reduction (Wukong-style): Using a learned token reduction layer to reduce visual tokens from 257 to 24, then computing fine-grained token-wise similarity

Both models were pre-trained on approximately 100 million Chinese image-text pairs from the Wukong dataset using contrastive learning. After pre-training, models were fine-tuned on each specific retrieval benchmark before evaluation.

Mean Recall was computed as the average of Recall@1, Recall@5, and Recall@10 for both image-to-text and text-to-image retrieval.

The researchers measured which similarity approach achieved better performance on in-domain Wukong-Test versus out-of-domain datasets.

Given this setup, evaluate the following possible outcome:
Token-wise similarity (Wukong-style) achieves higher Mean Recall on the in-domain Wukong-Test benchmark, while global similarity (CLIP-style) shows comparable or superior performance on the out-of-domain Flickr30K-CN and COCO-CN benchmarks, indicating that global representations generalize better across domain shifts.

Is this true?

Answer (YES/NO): NO